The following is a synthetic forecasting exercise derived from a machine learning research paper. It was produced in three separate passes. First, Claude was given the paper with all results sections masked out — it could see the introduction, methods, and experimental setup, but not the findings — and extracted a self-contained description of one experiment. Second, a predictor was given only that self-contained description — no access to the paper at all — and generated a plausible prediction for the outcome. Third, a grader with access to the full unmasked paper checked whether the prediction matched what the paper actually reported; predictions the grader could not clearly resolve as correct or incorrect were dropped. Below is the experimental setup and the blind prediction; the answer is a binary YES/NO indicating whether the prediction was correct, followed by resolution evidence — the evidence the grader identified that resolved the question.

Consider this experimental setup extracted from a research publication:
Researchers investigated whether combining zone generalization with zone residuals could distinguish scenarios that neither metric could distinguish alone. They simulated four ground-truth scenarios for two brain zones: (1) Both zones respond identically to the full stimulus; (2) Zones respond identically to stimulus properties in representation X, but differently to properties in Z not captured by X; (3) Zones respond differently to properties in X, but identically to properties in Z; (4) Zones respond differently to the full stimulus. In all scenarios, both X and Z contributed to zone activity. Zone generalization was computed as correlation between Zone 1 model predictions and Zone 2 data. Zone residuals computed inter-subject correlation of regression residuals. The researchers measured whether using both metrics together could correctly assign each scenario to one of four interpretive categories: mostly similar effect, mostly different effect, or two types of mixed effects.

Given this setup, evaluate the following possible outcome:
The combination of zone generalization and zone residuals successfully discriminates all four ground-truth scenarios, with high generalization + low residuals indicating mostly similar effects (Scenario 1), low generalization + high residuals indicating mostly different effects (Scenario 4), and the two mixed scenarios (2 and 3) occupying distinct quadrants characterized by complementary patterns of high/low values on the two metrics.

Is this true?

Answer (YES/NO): YES